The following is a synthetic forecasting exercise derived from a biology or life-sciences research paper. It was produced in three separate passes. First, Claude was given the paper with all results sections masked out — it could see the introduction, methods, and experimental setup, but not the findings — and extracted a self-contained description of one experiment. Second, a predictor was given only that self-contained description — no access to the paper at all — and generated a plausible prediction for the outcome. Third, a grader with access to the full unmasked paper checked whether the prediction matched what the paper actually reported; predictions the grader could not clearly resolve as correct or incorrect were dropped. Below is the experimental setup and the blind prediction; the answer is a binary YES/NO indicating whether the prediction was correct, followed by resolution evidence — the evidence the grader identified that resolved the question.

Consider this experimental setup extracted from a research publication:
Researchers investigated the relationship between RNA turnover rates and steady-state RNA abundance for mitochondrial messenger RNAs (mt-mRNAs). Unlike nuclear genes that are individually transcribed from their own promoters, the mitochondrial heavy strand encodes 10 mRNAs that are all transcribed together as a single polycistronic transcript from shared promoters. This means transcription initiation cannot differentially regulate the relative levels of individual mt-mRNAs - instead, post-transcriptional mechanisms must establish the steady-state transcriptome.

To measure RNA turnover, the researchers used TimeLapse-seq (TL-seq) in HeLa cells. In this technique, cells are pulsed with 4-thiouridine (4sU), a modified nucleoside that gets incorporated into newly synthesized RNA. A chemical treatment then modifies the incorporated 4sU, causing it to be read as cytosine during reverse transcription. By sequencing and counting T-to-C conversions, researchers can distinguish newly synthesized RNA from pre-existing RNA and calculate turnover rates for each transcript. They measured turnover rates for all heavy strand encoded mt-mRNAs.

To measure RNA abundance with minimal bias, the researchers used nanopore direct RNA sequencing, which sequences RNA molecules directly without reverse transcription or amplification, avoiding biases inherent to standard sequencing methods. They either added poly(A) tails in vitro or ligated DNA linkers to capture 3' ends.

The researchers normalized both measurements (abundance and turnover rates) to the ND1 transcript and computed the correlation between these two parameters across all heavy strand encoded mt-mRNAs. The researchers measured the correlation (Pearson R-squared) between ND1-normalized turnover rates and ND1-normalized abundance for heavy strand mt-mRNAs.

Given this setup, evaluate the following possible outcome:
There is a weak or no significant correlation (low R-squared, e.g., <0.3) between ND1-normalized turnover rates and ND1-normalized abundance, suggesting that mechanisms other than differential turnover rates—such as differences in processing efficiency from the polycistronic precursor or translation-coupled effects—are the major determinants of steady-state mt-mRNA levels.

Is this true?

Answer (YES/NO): NO